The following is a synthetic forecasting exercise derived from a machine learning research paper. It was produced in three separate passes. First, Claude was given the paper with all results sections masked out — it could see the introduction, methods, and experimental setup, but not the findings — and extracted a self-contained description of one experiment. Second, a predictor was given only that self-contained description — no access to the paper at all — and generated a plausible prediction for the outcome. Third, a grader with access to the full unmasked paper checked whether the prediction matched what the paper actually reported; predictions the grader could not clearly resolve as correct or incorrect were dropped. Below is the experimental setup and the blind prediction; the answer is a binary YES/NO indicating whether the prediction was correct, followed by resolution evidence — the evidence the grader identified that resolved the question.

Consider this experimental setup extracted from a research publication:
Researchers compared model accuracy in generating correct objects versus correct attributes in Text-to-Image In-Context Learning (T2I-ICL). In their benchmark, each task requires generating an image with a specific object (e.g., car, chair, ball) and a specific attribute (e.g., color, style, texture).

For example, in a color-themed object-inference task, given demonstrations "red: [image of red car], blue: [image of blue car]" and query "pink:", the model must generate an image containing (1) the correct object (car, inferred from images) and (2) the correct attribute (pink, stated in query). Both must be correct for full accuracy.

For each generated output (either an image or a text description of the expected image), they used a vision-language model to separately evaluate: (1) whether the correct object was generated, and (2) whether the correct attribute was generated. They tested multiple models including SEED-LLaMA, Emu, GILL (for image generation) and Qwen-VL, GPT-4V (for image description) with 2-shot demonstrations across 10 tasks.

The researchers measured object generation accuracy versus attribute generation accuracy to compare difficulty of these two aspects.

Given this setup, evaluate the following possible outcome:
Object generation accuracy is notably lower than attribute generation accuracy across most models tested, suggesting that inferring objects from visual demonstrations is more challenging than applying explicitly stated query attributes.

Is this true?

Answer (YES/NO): NO